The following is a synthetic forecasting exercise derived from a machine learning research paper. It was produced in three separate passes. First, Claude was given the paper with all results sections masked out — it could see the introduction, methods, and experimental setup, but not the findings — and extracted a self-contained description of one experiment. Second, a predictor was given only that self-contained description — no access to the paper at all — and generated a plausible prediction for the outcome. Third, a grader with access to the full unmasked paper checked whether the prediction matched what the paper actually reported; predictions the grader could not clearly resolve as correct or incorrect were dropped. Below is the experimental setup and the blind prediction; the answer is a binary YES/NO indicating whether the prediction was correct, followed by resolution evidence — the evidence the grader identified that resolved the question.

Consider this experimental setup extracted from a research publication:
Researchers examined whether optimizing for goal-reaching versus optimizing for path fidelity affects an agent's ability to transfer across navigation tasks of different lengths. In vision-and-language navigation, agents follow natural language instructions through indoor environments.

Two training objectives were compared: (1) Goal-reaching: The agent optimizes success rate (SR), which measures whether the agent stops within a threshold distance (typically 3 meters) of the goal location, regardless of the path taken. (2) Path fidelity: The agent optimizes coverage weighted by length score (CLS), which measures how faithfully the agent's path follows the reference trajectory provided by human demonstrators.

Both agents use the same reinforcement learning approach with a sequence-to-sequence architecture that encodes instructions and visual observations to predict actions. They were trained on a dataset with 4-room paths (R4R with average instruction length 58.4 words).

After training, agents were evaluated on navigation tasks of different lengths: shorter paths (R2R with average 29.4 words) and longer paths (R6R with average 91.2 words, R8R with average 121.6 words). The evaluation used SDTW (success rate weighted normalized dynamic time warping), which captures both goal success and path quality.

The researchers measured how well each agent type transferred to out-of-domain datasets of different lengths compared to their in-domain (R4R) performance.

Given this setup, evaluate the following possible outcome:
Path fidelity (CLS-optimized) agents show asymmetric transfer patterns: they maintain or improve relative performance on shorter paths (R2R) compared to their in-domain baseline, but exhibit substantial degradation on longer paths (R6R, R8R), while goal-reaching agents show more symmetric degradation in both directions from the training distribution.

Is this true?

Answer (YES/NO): NO